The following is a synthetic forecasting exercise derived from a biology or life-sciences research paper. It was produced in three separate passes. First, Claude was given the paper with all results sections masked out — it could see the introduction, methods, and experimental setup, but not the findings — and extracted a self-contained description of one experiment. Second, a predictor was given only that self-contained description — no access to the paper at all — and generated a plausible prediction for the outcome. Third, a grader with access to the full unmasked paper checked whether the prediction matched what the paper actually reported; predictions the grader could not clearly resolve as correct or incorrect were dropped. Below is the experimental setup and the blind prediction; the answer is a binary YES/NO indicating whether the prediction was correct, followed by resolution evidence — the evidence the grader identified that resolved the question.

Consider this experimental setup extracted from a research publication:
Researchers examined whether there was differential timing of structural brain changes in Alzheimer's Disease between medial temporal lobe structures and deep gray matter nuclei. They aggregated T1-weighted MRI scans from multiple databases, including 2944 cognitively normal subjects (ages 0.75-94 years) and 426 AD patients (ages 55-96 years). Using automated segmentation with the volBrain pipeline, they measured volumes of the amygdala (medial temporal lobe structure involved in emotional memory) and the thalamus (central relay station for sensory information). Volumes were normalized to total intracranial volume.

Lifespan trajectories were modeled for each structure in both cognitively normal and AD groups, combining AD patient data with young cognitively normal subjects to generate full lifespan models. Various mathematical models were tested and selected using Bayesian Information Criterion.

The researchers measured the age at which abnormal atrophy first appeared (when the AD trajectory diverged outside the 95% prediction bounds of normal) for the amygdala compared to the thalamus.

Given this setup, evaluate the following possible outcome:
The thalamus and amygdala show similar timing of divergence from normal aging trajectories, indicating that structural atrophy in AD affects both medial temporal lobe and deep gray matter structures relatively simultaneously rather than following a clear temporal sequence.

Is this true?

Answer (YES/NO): NO